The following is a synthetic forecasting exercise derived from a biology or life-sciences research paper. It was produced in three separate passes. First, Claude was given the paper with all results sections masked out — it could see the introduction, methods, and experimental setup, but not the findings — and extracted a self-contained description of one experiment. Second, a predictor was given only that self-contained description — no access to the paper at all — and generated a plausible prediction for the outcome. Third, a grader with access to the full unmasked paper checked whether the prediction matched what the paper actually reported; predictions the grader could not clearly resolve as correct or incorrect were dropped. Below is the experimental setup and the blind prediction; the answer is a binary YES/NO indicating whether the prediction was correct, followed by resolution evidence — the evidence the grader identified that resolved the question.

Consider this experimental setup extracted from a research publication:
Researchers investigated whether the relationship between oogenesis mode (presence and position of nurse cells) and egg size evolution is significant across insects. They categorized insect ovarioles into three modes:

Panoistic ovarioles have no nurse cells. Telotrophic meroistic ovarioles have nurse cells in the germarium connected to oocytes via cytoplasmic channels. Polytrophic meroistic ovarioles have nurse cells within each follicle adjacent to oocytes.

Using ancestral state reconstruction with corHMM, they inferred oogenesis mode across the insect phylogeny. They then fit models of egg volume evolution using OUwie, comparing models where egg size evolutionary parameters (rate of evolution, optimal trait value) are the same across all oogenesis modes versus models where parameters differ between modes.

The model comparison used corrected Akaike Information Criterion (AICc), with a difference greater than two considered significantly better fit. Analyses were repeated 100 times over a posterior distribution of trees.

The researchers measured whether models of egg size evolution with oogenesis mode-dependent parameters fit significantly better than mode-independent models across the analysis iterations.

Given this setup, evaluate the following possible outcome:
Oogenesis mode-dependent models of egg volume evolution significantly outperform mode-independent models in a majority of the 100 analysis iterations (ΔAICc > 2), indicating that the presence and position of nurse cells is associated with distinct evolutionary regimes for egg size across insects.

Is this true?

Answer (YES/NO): NO